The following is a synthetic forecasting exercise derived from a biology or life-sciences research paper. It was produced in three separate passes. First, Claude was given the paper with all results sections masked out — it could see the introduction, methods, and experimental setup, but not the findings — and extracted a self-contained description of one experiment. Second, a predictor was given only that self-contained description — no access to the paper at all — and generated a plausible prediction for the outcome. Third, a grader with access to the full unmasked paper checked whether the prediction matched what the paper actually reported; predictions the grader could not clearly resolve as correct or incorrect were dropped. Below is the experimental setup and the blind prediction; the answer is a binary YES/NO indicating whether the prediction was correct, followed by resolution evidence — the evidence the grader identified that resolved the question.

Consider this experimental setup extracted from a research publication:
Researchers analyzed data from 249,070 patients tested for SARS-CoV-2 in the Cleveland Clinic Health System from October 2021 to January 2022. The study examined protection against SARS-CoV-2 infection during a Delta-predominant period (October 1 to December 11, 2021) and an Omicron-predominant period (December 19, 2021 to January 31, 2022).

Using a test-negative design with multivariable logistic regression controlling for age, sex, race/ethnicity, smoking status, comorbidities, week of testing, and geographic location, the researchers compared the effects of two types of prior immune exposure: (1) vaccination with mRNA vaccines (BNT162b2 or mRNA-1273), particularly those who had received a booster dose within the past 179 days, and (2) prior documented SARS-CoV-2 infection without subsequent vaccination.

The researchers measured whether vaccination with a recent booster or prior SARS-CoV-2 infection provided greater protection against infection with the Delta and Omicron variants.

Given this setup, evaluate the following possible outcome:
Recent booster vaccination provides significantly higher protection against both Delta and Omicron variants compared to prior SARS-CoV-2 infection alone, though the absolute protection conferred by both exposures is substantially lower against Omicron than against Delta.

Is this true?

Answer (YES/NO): YES